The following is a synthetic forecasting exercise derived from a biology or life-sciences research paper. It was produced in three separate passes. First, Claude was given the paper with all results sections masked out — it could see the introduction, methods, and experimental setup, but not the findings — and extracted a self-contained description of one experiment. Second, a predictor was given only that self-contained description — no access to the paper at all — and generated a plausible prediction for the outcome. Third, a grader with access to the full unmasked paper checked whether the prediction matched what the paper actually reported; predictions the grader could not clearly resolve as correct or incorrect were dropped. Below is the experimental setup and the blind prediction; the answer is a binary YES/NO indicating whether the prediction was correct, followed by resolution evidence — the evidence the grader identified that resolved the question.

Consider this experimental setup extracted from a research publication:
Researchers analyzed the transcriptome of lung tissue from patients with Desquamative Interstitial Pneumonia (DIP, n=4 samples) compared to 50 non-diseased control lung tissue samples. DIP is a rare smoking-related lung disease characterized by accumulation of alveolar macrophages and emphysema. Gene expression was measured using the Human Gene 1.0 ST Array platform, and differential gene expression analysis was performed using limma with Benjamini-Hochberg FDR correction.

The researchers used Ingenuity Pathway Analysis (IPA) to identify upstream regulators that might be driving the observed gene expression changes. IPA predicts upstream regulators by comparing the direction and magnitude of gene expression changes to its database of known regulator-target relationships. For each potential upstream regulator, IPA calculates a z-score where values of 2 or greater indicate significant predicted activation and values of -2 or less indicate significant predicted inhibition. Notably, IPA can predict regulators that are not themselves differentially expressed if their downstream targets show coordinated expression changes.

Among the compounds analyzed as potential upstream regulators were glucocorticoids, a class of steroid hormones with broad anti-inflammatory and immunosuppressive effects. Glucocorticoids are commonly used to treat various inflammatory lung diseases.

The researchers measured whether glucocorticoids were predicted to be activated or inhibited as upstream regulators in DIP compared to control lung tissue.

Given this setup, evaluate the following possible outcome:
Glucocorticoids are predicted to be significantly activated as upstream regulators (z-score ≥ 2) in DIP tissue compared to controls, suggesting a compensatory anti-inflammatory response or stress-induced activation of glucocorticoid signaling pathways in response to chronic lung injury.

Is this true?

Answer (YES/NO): NO